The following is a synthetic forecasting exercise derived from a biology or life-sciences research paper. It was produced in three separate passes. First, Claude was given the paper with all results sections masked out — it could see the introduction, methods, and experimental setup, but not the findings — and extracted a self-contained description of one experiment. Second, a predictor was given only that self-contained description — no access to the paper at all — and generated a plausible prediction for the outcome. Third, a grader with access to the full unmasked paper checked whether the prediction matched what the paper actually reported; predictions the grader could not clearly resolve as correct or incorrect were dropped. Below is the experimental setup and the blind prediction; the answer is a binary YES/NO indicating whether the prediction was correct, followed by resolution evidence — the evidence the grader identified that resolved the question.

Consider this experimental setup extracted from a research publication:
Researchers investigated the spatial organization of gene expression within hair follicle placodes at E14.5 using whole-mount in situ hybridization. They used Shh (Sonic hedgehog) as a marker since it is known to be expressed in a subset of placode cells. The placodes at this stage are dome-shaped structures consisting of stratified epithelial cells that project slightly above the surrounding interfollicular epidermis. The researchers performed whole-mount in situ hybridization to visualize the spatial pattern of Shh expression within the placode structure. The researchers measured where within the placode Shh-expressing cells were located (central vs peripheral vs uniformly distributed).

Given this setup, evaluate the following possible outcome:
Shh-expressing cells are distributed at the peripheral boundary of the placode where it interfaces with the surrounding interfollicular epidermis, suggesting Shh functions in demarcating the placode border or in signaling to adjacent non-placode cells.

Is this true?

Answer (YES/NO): NO